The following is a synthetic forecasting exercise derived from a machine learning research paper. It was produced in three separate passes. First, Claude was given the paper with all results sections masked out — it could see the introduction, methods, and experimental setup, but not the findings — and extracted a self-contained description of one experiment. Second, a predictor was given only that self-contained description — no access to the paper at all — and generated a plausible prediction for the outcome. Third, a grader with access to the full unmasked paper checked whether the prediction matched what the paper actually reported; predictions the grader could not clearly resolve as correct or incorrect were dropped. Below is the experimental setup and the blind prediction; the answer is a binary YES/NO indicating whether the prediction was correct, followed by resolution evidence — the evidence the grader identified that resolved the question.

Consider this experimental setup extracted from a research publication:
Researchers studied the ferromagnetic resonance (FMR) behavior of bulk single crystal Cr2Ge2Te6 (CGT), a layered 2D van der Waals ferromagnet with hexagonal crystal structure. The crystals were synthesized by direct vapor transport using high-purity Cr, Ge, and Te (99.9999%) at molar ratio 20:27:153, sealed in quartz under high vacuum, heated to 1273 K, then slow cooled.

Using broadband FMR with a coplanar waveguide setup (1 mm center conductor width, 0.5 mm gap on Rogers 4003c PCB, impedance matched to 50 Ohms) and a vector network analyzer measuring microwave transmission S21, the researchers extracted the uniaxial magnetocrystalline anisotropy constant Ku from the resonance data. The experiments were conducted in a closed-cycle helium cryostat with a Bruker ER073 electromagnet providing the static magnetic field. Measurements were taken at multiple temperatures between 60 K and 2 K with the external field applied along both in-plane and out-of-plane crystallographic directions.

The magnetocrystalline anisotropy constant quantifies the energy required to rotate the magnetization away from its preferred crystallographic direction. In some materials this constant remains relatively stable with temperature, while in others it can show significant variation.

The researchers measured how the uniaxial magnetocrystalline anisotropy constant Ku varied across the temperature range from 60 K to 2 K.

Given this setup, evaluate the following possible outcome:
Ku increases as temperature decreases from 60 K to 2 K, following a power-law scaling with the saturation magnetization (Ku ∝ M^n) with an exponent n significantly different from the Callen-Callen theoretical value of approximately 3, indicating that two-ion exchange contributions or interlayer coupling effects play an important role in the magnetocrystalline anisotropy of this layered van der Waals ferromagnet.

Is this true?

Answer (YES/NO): NO